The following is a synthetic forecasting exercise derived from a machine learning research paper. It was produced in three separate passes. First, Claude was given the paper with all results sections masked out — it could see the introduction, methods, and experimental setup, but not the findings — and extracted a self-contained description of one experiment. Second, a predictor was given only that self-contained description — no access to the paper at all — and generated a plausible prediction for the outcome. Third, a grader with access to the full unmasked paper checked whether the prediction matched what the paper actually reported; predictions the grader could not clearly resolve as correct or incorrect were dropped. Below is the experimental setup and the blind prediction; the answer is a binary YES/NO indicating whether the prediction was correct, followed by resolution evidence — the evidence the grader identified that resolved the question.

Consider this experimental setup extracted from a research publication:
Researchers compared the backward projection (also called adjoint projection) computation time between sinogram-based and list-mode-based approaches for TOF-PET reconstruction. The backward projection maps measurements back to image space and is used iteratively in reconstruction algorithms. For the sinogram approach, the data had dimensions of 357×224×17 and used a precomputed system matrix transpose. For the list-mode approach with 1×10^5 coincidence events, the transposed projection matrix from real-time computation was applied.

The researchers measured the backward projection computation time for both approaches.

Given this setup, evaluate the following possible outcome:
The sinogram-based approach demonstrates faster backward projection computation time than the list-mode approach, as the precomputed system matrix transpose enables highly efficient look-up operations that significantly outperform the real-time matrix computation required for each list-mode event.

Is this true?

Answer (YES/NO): NO